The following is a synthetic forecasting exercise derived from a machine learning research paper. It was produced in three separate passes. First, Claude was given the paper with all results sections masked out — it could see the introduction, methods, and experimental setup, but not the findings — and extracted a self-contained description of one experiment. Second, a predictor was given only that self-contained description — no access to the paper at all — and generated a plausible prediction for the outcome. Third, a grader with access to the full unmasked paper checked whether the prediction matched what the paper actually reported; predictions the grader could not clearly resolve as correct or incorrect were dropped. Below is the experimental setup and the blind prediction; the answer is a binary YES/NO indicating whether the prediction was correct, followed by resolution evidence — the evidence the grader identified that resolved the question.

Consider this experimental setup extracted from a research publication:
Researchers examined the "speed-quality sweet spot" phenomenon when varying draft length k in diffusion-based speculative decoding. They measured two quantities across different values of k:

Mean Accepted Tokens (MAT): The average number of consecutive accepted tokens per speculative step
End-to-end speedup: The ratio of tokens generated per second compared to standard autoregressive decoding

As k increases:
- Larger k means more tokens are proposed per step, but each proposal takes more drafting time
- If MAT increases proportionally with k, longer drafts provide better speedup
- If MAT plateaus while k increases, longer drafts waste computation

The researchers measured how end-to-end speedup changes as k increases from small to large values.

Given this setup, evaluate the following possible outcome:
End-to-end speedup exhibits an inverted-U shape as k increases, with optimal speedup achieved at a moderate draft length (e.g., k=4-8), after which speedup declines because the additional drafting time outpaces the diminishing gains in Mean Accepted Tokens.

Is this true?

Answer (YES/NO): NO